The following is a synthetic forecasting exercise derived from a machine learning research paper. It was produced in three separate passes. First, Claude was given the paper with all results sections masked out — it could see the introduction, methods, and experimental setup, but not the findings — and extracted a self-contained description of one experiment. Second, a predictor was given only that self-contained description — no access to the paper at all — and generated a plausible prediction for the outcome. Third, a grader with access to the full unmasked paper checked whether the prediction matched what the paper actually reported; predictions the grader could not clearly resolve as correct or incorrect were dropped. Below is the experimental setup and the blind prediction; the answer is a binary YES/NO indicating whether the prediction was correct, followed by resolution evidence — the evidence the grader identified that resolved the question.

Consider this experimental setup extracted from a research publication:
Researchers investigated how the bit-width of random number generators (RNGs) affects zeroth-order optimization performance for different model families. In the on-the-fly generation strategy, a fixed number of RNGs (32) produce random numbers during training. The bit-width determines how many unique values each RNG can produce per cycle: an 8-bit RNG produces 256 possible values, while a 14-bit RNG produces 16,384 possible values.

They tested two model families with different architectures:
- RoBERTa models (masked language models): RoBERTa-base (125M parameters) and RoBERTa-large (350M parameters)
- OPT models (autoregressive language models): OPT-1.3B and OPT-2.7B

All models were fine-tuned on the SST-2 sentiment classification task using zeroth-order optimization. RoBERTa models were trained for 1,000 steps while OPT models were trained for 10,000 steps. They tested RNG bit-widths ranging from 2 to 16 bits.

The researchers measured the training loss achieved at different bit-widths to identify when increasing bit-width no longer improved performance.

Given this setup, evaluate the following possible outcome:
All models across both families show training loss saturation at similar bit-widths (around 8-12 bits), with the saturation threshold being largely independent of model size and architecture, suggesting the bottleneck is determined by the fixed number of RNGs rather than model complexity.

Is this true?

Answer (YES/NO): NO